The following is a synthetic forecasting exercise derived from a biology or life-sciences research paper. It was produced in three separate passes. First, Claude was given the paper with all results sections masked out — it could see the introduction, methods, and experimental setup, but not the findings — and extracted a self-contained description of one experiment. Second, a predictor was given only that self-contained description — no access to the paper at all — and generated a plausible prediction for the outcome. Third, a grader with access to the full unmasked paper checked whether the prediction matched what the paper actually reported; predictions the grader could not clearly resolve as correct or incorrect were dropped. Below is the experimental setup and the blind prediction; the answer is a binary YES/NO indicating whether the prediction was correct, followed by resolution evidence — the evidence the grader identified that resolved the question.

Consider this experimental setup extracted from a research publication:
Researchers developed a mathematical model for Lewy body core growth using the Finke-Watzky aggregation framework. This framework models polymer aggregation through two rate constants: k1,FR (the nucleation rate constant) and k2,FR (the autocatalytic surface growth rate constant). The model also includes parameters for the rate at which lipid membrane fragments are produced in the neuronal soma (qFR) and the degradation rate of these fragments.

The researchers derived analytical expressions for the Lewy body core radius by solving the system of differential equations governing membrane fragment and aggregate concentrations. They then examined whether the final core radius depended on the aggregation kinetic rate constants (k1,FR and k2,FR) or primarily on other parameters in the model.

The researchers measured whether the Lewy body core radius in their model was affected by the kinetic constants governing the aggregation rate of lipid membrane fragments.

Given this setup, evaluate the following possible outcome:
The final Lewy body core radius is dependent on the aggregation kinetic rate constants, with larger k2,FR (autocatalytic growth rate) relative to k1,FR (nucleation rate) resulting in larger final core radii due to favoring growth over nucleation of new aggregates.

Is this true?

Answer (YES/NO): NO